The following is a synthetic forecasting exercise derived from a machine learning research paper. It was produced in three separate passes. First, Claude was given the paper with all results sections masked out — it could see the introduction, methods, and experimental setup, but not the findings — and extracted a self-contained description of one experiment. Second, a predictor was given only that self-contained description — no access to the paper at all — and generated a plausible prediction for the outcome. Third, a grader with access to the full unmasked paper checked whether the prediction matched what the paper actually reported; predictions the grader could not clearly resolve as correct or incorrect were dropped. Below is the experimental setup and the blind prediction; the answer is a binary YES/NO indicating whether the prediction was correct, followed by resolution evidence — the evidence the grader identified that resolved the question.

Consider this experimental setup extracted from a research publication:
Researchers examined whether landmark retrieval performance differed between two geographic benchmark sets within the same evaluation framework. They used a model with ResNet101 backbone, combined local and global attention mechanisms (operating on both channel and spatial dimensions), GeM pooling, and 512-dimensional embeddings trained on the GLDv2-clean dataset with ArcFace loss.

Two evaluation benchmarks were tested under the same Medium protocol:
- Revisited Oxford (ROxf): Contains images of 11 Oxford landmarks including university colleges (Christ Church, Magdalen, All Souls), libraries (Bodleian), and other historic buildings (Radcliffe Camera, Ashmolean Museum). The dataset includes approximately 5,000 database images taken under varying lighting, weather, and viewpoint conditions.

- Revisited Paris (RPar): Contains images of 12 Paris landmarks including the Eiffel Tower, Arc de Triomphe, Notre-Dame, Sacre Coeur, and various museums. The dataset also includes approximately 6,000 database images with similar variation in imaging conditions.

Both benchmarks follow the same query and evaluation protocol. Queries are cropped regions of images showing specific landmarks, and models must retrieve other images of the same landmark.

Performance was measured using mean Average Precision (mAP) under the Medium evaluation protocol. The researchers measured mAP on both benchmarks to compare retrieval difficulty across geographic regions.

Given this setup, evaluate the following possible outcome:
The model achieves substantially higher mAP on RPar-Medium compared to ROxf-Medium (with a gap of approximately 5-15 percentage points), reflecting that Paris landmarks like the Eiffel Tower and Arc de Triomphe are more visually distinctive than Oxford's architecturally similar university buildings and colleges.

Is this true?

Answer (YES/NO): YES